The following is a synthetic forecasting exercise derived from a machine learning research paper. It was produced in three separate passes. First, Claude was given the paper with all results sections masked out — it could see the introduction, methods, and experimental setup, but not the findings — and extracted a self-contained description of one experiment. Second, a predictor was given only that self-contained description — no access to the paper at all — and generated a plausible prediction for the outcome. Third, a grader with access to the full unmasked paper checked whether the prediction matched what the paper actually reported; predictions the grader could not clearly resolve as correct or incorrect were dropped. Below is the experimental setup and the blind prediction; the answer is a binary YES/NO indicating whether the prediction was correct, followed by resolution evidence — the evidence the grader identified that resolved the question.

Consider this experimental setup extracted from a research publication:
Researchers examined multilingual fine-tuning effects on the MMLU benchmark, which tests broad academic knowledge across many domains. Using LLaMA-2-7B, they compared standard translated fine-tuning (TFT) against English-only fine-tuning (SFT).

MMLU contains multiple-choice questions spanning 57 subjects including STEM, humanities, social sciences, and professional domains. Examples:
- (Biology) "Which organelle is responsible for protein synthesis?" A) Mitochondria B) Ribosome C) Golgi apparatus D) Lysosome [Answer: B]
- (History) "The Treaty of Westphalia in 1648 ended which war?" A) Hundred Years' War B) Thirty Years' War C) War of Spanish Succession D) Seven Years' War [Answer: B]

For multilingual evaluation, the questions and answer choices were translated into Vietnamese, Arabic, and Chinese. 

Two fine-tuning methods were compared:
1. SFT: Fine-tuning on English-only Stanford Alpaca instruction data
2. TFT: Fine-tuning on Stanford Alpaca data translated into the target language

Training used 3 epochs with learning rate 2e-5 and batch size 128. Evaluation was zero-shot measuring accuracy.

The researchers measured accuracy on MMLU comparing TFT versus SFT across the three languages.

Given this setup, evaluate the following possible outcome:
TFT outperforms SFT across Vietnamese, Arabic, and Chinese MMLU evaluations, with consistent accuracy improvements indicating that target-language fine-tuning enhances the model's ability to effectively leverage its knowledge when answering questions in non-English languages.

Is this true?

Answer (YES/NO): YES